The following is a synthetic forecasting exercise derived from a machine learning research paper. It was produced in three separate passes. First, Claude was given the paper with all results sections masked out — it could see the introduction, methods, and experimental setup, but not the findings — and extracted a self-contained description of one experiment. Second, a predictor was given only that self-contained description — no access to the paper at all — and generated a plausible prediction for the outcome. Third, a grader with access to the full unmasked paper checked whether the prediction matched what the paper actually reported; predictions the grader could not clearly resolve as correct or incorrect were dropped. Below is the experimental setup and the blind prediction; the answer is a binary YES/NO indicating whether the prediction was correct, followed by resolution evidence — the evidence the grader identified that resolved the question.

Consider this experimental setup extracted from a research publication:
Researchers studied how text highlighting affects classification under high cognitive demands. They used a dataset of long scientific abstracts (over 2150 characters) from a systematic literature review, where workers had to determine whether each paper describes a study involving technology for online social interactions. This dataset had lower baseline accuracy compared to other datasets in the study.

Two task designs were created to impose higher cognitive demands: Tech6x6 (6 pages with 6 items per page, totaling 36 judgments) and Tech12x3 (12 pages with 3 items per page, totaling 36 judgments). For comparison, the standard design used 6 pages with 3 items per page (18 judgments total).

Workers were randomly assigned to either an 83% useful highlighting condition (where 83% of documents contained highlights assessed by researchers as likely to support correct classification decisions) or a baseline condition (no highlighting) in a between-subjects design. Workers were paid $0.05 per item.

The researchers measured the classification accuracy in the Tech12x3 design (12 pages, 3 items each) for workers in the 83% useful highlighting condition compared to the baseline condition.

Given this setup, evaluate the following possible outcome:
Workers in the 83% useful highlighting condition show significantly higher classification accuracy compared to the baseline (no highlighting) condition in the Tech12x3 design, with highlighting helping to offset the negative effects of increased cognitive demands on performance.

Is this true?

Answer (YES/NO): NO